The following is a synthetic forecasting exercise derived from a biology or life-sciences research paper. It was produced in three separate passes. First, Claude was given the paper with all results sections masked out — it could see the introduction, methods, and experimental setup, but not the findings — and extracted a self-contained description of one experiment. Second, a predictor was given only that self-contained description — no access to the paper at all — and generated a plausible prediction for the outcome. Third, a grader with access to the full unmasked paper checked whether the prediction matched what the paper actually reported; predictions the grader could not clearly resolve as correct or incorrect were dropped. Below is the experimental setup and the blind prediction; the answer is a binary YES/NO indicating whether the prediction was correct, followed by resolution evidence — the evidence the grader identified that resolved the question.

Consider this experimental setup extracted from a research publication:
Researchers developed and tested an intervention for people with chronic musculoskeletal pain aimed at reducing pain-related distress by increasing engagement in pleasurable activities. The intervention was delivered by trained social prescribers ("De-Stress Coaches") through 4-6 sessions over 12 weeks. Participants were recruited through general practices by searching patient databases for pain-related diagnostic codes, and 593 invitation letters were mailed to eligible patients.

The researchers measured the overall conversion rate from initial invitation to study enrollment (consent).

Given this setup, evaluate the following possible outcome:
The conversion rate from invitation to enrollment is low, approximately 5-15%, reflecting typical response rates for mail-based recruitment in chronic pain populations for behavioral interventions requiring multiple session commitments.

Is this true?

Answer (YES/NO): NO